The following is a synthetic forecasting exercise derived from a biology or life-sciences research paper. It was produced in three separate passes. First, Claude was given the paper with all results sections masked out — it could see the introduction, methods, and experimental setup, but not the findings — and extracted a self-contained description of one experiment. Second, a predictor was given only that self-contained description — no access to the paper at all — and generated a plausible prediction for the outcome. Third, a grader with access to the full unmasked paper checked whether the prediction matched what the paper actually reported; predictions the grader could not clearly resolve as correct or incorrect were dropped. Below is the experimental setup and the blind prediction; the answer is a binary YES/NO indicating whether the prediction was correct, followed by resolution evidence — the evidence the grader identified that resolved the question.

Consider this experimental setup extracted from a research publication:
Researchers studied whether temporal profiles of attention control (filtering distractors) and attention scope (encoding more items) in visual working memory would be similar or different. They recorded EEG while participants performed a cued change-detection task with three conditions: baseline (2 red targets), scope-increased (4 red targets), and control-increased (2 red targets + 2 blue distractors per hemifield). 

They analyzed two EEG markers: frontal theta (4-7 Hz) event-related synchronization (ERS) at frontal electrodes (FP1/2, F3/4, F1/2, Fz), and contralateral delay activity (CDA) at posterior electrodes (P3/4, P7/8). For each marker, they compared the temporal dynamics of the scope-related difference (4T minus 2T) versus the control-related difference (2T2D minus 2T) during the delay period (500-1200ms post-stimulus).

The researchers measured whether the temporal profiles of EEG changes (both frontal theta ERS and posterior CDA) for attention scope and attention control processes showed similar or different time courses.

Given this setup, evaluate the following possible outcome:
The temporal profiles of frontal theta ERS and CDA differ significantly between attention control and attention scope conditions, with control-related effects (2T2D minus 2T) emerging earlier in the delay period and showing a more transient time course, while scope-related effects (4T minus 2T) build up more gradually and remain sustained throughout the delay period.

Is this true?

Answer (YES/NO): NO